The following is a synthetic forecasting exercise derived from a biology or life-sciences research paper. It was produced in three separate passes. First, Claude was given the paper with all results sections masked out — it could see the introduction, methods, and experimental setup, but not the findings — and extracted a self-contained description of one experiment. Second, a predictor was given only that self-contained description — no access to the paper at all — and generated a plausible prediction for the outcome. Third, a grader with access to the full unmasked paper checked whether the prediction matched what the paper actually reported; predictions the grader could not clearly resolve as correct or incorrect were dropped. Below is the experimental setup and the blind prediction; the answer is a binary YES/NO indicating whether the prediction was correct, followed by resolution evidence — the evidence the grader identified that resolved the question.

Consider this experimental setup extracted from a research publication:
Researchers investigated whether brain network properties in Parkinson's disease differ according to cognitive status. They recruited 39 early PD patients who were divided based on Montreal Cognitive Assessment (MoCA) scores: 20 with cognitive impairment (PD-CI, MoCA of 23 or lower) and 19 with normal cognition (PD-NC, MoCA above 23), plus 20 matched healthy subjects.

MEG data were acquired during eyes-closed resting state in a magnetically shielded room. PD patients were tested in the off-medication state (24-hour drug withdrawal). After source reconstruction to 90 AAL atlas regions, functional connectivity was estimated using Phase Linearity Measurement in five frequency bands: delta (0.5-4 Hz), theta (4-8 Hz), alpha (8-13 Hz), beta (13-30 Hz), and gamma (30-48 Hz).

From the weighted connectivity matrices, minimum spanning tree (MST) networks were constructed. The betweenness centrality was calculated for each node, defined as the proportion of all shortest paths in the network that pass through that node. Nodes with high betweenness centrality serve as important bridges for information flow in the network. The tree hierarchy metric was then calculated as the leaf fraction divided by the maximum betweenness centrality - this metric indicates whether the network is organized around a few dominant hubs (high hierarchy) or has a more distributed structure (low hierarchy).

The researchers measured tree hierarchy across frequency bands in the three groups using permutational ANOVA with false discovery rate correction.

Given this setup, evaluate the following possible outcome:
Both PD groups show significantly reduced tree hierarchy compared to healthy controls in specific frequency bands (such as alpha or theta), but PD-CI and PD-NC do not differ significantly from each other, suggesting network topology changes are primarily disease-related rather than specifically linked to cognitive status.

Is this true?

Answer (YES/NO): NO